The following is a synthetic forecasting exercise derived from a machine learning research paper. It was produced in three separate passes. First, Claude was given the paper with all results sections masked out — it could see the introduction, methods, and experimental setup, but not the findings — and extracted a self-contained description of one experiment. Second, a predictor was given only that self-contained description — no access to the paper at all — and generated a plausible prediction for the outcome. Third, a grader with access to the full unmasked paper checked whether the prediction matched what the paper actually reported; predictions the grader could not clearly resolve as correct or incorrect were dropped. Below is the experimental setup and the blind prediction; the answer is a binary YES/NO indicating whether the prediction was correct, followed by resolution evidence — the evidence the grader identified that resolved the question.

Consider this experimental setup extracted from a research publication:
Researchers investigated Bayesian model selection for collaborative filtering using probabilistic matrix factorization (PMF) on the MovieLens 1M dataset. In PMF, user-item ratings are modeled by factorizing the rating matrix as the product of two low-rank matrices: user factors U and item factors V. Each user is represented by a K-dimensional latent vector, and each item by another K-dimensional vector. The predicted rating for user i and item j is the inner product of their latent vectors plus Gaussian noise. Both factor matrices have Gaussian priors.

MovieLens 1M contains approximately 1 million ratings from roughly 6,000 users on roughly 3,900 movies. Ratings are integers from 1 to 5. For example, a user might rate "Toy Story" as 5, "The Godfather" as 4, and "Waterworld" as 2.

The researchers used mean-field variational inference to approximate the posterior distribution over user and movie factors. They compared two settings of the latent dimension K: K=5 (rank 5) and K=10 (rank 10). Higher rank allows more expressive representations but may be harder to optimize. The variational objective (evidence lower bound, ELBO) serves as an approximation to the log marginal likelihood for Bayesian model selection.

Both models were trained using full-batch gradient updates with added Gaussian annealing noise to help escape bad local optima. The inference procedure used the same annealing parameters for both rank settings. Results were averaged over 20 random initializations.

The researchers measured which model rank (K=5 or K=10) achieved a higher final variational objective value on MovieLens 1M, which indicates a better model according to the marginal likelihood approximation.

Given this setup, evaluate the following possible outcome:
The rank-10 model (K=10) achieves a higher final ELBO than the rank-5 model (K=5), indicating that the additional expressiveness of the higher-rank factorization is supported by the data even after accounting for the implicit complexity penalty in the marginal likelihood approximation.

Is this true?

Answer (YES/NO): NO